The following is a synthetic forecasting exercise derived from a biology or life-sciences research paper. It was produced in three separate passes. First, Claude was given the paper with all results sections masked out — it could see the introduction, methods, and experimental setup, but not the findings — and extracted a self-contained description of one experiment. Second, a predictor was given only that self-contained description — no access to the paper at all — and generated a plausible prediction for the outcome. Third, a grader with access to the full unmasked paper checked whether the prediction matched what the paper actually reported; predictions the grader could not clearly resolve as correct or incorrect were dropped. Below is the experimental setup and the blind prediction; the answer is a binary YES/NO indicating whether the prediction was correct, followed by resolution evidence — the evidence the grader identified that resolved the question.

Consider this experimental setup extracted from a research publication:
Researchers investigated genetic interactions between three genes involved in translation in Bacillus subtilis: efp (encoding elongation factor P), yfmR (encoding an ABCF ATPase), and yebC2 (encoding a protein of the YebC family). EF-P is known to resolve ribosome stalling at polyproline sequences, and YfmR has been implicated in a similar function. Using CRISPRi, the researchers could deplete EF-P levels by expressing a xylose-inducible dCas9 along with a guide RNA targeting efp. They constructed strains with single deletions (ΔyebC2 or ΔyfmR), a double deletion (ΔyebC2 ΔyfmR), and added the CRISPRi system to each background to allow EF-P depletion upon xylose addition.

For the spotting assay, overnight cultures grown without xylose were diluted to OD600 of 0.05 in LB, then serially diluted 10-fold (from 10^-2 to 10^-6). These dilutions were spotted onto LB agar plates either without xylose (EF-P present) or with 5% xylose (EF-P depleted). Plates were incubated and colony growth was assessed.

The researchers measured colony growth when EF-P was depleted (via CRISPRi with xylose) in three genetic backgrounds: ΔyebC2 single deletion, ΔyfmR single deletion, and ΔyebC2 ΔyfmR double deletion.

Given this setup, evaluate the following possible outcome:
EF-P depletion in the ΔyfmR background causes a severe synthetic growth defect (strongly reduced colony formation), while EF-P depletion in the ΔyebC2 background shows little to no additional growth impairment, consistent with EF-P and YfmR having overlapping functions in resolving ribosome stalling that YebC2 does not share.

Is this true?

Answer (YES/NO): NO